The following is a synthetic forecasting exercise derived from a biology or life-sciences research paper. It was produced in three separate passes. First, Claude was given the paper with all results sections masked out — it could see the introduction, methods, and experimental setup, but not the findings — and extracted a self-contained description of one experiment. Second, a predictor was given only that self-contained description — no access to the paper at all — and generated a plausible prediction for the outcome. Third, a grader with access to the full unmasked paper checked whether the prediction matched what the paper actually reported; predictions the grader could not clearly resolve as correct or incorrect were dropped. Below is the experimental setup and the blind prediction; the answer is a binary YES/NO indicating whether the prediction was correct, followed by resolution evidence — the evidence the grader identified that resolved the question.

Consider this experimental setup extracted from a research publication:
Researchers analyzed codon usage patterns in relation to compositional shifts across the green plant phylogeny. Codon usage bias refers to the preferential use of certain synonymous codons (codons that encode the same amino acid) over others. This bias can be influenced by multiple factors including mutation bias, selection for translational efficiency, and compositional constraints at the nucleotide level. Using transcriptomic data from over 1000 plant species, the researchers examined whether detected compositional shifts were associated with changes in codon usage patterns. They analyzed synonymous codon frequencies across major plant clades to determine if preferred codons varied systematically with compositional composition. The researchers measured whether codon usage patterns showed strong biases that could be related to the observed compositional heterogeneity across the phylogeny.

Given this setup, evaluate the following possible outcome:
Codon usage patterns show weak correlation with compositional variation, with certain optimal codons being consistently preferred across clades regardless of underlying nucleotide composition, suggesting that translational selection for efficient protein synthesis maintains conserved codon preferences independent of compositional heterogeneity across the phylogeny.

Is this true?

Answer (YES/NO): NO